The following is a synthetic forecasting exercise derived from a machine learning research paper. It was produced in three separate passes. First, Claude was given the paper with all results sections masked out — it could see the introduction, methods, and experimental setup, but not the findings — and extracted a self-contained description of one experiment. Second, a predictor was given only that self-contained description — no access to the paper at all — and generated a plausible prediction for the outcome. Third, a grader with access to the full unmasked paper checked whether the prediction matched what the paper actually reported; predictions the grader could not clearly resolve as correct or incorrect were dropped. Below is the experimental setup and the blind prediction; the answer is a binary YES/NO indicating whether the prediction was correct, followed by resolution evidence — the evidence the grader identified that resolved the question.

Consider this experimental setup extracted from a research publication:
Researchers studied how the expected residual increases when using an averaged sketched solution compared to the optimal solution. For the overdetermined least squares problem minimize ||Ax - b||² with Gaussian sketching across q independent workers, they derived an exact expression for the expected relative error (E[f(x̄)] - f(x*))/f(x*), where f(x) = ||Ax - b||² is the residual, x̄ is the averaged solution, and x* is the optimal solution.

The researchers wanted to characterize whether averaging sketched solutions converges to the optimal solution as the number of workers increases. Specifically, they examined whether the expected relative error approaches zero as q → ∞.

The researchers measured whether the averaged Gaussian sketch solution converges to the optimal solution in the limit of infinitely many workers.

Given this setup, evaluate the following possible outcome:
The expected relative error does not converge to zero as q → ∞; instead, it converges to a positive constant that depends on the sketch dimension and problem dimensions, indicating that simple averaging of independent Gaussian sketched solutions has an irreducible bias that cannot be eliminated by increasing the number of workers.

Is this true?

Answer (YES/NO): NO